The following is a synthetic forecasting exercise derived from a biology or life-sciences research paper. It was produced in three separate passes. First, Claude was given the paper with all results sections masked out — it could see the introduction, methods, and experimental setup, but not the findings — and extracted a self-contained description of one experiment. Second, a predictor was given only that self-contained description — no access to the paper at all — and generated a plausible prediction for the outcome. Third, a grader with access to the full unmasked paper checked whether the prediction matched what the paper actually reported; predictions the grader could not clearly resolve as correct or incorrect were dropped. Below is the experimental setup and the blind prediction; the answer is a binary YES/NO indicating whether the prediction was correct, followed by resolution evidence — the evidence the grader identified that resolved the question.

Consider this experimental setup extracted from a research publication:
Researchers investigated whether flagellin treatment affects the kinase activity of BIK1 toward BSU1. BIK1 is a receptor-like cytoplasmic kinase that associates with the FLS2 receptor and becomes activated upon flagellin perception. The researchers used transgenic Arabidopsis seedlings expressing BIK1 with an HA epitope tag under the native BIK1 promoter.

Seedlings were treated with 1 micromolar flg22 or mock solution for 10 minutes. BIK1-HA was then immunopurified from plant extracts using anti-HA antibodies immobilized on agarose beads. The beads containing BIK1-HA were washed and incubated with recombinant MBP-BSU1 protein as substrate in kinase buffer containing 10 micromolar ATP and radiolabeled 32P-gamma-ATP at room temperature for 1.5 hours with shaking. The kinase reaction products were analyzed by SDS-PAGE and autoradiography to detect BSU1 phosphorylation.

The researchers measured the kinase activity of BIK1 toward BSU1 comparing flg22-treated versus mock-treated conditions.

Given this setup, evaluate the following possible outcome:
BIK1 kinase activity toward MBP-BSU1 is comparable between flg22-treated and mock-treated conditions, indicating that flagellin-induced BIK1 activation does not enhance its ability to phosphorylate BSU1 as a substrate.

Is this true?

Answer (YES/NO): NO